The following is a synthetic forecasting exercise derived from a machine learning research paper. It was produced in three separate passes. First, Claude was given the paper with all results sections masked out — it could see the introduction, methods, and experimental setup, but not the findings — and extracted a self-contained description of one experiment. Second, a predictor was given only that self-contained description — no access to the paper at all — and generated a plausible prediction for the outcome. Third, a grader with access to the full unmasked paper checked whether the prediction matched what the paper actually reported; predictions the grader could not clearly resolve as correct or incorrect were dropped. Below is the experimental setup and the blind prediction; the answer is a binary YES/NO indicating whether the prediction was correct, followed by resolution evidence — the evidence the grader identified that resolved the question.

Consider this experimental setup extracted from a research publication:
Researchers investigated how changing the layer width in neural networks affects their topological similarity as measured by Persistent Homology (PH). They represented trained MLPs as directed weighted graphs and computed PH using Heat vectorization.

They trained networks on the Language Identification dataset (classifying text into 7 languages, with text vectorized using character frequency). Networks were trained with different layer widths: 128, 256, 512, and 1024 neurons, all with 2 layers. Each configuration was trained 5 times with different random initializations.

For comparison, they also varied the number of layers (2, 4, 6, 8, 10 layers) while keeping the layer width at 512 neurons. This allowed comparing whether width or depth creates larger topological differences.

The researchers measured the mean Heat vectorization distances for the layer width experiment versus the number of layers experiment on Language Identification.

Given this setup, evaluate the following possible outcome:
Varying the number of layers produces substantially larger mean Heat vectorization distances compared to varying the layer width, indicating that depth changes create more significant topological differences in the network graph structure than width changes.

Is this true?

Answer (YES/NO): YES